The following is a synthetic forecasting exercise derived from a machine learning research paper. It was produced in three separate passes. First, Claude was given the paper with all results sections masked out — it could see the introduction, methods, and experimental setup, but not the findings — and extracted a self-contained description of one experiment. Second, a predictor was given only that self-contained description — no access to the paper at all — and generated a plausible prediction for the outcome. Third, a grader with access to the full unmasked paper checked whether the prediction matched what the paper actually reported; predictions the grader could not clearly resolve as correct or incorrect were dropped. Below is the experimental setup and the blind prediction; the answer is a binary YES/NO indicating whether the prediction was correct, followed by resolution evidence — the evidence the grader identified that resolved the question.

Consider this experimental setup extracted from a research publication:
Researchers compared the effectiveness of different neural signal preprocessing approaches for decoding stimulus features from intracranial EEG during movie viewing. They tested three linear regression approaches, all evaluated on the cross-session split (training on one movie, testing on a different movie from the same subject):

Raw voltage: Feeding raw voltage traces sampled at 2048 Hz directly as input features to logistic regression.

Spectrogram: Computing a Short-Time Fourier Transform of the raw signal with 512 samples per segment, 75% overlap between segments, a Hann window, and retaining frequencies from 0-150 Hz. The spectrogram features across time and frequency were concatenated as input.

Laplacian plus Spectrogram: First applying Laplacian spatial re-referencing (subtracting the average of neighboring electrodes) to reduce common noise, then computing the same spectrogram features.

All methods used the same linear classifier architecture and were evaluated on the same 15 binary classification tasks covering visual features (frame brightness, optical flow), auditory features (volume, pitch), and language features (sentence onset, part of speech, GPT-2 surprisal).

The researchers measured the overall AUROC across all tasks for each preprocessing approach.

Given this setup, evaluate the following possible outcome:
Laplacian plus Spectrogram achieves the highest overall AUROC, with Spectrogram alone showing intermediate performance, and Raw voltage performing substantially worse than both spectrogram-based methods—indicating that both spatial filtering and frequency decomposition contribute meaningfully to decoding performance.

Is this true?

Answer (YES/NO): YES